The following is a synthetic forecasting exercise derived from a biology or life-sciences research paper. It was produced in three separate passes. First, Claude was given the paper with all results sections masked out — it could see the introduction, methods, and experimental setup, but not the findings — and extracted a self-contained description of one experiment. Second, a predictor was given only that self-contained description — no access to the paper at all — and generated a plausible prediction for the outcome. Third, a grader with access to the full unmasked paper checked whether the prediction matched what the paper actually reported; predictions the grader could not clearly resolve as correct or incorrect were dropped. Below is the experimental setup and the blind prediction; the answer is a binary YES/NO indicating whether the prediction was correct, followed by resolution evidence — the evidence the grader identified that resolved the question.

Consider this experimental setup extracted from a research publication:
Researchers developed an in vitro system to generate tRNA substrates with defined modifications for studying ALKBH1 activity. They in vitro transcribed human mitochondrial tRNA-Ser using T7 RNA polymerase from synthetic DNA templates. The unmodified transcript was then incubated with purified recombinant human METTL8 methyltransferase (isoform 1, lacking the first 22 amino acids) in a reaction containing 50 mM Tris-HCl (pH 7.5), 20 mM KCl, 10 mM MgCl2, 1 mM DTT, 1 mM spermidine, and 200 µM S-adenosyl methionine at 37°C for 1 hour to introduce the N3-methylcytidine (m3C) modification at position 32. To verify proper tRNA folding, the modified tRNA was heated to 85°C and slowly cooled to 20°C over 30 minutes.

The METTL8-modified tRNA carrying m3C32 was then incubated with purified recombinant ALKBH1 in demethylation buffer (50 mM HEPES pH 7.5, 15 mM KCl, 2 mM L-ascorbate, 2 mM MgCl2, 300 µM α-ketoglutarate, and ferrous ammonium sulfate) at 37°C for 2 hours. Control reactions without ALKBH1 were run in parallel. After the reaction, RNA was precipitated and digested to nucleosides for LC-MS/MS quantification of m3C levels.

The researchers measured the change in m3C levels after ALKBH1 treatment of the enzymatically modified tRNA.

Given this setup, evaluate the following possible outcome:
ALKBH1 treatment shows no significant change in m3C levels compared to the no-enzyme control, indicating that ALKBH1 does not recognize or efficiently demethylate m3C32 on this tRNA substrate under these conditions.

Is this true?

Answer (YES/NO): NO